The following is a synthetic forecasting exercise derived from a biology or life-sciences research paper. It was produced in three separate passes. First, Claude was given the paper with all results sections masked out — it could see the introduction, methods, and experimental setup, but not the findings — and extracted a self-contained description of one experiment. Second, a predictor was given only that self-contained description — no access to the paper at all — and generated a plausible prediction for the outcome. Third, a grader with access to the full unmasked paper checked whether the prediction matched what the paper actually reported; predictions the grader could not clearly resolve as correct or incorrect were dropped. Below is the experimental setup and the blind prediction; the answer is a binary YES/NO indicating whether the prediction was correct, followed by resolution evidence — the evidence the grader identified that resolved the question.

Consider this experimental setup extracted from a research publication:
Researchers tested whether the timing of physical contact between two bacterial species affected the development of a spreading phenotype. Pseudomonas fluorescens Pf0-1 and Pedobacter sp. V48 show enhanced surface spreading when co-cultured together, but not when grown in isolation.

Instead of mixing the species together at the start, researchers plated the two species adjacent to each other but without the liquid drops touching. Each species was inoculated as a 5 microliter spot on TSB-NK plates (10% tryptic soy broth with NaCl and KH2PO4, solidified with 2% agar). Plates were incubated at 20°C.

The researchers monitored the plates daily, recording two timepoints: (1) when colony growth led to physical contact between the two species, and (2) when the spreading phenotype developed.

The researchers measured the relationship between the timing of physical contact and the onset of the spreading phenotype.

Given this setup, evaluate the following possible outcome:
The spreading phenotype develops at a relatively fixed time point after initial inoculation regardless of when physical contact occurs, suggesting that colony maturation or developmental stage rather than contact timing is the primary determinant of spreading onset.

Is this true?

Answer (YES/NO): NO